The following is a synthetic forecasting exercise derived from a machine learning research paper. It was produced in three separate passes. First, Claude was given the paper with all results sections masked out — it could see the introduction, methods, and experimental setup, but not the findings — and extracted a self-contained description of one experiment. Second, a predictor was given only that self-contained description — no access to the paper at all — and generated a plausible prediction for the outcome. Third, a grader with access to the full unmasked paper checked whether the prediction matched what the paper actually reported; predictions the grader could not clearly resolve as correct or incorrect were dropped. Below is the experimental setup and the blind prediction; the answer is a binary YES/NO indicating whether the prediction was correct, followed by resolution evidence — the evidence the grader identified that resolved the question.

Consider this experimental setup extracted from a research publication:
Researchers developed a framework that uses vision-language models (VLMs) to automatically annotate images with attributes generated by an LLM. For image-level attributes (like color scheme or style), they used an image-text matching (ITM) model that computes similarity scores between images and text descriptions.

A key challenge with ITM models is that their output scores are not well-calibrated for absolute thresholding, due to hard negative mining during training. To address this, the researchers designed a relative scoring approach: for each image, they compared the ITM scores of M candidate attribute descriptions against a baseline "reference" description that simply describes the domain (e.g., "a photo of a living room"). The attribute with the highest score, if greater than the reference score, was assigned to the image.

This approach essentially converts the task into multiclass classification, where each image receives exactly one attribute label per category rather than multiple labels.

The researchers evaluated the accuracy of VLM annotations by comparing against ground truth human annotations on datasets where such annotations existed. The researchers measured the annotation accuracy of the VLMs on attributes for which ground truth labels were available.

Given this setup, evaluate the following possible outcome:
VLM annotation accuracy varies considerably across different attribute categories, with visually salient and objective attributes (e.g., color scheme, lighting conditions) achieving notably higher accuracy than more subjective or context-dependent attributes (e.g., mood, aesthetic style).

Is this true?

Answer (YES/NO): NO